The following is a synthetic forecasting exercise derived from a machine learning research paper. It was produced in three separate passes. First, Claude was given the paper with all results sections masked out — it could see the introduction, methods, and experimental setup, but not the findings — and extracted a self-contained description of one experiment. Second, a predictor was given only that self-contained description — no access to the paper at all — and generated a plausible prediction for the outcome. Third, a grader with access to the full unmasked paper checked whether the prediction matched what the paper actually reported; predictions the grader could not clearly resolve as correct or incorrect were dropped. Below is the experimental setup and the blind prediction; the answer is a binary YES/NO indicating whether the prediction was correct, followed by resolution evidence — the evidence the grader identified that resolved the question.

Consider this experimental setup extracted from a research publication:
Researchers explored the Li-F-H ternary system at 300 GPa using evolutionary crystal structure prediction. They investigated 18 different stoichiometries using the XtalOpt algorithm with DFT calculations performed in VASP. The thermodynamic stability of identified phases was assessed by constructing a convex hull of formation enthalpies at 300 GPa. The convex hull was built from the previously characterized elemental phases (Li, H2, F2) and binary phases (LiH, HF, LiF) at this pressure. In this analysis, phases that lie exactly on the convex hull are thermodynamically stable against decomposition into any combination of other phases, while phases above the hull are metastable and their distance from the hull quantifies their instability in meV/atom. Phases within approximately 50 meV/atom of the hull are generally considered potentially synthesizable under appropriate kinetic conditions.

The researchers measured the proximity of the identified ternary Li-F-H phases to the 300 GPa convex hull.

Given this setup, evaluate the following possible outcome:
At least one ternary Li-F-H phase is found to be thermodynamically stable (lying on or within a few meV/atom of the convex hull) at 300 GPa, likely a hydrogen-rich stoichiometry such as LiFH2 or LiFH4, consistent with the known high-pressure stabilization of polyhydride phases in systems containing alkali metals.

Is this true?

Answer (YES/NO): NO